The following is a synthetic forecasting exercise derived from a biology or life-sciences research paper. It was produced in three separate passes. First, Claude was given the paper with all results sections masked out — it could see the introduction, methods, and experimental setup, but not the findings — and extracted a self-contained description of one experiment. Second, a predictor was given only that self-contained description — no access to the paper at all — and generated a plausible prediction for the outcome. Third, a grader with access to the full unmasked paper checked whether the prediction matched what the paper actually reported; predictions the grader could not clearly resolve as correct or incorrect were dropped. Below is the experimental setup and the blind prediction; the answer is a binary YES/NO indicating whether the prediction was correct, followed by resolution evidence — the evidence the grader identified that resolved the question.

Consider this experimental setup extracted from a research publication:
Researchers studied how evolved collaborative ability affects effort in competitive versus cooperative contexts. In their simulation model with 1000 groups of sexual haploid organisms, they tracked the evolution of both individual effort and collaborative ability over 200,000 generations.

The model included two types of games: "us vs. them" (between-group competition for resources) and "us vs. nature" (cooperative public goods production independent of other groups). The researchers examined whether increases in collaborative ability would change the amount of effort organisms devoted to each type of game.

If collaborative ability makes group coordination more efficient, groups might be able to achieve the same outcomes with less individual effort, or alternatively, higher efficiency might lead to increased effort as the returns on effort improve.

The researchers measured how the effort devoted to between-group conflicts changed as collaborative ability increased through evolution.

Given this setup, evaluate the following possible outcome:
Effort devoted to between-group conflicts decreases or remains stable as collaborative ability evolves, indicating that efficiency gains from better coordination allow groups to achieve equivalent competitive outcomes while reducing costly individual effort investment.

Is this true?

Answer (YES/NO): YES